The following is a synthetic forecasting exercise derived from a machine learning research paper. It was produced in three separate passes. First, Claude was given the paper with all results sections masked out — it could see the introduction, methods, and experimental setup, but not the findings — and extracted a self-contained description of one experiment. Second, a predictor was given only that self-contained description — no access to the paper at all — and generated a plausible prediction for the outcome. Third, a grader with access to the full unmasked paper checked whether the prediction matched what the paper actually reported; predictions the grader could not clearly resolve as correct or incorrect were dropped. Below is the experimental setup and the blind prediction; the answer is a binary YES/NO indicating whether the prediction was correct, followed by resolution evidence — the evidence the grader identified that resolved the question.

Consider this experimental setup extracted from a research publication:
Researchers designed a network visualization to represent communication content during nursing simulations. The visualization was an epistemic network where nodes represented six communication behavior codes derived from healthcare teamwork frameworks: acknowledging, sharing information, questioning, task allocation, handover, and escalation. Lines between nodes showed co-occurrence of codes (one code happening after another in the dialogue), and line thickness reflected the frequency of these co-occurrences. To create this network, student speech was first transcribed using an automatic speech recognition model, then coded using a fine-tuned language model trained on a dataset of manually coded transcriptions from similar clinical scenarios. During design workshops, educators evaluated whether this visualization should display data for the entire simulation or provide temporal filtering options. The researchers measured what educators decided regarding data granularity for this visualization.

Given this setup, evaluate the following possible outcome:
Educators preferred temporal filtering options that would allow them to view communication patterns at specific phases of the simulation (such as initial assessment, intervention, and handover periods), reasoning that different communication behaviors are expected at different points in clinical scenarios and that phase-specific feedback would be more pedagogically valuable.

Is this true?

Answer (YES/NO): YES